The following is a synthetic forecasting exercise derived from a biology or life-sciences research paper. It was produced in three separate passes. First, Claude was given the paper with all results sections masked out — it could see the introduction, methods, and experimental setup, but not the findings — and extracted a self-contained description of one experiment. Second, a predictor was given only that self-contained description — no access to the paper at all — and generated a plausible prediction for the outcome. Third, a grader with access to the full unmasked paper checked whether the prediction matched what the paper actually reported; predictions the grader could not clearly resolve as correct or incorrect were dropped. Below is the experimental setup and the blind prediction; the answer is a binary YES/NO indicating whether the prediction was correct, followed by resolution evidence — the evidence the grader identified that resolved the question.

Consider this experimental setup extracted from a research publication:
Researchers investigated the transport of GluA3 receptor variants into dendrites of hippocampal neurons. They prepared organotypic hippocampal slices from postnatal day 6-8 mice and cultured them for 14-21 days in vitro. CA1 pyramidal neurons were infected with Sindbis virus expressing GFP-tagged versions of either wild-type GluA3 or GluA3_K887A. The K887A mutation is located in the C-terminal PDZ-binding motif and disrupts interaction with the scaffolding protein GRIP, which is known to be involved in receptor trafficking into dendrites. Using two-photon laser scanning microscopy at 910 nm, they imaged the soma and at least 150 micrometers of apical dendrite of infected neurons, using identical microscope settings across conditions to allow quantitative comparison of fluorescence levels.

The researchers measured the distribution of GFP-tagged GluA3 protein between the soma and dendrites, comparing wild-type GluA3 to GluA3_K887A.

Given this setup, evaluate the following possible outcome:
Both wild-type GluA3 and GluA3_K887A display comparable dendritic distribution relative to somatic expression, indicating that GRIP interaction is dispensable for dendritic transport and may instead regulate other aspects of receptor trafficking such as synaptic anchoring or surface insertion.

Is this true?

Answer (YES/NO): NO